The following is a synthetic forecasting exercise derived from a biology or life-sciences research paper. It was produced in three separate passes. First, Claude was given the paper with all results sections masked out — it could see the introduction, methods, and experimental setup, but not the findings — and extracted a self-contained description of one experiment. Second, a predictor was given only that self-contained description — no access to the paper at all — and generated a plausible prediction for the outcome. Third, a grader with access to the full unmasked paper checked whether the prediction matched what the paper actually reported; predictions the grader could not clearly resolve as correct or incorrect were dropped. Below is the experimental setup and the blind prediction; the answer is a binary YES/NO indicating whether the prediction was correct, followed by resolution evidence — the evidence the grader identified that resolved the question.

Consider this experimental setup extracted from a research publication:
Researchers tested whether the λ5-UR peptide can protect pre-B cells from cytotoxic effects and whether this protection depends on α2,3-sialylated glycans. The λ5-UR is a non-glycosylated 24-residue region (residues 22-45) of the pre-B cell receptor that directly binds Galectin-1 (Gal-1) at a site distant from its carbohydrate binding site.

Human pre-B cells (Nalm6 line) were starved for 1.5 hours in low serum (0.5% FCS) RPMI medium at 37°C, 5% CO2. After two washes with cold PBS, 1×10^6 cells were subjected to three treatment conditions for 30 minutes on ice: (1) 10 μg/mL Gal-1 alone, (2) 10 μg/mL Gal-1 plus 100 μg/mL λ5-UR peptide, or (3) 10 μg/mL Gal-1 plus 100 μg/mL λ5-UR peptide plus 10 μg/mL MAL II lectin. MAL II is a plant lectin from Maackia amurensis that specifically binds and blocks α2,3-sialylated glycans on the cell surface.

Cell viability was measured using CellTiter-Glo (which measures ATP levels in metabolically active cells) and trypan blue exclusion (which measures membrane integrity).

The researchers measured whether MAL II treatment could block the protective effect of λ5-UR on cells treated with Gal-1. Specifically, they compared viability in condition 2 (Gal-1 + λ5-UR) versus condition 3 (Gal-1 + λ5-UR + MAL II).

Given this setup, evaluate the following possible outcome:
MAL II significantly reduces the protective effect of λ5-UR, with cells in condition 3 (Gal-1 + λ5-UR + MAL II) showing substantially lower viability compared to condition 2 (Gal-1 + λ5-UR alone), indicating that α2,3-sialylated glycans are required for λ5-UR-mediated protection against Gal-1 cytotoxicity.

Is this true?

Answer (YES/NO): NO